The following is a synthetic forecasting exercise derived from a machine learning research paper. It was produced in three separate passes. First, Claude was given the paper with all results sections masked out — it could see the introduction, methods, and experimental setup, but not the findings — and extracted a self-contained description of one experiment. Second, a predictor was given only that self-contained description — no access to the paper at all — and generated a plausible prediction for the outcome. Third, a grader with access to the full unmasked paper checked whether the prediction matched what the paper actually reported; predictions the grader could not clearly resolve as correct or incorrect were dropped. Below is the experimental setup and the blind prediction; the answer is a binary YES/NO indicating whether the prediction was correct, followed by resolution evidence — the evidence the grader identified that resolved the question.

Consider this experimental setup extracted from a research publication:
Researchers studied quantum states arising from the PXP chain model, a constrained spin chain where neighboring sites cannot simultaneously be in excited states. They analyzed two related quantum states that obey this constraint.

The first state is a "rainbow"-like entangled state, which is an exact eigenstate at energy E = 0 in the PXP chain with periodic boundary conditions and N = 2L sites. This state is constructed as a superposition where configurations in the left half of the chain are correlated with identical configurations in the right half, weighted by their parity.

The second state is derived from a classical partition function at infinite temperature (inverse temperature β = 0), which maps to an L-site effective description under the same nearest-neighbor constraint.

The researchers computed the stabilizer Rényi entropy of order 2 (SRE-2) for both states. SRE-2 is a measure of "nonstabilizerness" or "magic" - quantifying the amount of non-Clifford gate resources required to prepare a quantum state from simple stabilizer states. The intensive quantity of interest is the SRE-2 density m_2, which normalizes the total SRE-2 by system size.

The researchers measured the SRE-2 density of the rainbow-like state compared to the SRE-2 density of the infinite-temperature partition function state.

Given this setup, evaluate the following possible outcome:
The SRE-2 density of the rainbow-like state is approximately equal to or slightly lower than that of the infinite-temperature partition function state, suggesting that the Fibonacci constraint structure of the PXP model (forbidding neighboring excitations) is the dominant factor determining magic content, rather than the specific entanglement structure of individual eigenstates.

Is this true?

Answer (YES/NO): NO